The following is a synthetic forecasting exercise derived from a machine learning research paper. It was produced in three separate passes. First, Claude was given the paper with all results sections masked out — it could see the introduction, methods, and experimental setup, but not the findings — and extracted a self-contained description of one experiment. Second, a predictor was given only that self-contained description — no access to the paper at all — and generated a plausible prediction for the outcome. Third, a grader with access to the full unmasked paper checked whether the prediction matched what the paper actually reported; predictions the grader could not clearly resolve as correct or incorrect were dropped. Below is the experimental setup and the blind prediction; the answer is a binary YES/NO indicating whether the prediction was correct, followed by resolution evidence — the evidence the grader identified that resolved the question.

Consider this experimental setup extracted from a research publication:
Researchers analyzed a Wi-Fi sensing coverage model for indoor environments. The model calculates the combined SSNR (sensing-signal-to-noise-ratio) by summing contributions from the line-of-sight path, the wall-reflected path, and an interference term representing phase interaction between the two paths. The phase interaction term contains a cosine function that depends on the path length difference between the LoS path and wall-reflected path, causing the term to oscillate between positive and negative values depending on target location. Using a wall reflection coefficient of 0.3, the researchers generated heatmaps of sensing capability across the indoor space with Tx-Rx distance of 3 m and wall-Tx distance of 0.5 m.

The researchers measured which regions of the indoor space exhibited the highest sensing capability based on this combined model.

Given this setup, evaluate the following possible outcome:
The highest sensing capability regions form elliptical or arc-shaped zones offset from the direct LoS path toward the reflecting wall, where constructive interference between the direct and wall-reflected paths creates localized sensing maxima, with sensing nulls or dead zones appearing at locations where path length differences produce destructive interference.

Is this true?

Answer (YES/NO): NO